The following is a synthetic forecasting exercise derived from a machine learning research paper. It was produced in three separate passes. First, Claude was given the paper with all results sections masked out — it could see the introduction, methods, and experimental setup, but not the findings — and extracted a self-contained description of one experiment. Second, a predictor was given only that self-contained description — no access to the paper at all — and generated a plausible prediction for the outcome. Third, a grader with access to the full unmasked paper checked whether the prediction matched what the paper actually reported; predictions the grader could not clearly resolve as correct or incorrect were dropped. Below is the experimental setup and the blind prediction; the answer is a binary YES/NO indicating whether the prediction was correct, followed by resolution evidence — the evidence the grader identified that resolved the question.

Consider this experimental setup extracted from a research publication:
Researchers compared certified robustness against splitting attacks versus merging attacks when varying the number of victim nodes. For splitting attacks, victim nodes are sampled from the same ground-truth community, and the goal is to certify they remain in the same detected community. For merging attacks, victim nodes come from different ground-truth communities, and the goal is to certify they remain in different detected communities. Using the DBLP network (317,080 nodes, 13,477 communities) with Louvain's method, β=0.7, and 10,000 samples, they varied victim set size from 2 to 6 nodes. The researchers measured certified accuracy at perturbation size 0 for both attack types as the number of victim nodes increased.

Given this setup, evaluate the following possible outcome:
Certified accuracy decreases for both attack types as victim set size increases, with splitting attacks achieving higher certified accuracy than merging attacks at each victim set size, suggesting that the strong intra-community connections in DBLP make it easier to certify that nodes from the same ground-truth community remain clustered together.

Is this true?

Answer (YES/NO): NO